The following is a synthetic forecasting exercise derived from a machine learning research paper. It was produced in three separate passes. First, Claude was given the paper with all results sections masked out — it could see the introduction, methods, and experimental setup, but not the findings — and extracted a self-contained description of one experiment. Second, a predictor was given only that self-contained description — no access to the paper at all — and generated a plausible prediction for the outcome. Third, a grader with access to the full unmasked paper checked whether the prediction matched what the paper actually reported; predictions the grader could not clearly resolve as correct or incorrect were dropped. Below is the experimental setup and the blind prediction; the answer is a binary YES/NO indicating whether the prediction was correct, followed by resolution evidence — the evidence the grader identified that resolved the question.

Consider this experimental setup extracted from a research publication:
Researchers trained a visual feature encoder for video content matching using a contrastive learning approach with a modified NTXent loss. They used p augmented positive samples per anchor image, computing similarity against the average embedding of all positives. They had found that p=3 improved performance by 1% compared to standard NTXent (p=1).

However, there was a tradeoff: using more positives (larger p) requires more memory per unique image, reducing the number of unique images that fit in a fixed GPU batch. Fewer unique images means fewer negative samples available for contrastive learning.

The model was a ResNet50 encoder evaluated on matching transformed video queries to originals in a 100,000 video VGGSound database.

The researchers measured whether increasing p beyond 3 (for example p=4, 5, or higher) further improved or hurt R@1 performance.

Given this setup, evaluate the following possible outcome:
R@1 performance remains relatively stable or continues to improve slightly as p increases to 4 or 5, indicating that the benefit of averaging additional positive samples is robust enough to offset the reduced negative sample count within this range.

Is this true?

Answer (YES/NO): NO